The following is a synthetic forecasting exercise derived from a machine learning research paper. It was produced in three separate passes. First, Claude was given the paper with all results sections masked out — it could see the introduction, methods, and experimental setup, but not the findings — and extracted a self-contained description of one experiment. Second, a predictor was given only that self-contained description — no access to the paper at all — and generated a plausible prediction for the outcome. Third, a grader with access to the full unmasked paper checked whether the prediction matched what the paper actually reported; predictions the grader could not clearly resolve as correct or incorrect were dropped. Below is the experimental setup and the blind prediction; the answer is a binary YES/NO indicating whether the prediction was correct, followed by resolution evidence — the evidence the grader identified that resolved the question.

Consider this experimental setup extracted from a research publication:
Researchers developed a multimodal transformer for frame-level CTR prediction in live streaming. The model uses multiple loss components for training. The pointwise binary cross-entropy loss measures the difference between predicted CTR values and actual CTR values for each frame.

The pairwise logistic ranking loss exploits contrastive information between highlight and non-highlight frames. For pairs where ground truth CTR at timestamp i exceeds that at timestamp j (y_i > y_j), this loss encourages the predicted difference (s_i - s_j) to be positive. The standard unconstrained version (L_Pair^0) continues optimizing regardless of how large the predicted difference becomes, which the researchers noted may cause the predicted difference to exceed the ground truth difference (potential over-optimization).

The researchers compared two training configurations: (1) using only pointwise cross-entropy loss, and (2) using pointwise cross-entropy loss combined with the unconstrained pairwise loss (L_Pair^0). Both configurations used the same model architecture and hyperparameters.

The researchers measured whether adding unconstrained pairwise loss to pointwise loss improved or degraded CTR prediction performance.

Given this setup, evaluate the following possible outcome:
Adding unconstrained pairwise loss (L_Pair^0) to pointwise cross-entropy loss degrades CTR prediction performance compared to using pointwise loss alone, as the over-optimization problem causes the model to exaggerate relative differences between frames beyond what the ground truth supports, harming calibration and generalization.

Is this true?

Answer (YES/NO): NO